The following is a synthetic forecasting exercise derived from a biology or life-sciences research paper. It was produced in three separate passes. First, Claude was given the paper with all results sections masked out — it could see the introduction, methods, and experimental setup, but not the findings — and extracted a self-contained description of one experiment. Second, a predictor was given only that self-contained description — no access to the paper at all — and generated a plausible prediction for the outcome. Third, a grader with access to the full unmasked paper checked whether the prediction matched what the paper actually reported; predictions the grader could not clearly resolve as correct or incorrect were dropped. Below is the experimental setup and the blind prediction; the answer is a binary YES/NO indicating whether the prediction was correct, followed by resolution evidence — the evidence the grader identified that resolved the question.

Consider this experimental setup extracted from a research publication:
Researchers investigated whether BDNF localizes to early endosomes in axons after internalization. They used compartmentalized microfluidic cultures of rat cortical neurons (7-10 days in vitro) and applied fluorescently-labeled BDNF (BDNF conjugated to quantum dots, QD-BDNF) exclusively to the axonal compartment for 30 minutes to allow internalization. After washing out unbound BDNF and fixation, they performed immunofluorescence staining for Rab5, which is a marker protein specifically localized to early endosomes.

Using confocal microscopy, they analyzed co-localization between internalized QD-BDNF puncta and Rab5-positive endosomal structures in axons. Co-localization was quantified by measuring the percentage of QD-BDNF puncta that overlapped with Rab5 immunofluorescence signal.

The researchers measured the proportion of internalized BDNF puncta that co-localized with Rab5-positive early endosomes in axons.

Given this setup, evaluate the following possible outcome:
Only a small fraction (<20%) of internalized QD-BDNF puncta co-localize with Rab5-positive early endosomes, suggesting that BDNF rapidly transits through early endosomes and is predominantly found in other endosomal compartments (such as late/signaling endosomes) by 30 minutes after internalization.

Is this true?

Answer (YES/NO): NO